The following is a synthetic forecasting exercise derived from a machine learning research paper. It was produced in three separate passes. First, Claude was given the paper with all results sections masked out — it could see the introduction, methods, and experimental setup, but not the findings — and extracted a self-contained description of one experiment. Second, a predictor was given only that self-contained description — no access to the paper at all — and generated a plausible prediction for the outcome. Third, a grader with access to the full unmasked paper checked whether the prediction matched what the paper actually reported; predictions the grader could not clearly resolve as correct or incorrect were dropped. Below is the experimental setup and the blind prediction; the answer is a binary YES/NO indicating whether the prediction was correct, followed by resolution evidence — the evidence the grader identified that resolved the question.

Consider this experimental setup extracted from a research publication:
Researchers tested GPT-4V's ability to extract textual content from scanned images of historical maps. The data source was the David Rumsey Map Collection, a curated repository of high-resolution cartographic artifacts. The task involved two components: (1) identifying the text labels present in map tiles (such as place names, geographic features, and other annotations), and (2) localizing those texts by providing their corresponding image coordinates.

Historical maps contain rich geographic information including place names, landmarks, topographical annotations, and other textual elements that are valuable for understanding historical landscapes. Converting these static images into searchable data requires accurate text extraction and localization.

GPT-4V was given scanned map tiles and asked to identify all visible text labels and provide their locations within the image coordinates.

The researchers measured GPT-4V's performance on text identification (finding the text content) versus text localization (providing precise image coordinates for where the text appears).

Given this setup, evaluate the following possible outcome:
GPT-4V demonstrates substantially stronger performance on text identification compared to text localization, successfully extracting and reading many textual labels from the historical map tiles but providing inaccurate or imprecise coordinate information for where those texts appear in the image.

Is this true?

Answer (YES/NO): YES